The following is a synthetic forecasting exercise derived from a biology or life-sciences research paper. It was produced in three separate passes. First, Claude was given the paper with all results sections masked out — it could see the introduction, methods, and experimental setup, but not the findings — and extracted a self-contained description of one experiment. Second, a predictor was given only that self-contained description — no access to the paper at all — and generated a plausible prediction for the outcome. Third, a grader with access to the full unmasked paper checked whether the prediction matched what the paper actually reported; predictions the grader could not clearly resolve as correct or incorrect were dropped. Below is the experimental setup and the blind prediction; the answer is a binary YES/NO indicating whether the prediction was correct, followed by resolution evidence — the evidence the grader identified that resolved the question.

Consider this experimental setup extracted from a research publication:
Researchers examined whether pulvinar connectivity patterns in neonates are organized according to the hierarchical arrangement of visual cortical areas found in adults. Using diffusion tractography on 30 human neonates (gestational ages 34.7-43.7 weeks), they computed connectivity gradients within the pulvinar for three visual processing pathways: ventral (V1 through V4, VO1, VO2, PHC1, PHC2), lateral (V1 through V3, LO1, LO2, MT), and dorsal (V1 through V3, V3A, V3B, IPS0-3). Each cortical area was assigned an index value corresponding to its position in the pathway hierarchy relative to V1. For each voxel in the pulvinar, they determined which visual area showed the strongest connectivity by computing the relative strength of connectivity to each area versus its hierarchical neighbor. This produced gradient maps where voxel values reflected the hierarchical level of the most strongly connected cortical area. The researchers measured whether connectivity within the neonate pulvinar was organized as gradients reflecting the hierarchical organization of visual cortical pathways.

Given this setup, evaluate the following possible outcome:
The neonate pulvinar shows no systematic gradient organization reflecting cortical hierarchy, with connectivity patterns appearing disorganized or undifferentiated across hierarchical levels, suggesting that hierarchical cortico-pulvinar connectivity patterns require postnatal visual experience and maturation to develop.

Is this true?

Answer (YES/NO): NO